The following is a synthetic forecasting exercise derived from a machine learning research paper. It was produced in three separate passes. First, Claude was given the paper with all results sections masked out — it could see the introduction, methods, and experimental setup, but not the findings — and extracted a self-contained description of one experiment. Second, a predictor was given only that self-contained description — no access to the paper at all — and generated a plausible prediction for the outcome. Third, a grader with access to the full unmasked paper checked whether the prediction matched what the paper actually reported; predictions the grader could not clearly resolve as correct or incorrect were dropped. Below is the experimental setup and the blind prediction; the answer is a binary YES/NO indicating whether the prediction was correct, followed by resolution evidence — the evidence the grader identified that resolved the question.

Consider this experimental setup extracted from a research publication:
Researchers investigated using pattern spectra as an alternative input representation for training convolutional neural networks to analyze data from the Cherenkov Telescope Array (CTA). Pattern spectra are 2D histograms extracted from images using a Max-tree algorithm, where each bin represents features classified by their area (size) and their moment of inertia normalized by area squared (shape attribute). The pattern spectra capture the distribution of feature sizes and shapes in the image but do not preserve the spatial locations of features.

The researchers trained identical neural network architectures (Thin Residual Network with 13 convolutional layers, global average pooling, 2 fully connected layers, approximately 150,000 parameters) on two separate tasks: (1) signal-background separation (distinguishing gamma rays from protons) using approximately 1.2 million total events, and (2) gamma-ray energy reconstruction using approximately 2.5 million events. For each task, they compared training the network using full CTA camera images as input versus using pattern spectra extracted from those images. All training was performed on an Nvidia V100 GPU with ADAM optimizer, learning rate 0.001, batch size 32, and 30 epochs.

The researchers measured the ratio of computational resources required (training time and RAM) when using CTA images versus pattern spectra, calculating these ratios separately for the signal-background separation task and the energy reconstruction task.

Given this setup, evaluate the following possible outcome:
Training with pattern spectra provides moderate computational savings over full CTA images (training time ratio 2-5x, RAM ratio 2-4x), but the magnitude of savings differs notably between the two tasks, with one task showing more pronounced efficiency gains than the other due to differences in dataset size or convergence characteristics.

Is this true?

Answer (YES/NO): NO